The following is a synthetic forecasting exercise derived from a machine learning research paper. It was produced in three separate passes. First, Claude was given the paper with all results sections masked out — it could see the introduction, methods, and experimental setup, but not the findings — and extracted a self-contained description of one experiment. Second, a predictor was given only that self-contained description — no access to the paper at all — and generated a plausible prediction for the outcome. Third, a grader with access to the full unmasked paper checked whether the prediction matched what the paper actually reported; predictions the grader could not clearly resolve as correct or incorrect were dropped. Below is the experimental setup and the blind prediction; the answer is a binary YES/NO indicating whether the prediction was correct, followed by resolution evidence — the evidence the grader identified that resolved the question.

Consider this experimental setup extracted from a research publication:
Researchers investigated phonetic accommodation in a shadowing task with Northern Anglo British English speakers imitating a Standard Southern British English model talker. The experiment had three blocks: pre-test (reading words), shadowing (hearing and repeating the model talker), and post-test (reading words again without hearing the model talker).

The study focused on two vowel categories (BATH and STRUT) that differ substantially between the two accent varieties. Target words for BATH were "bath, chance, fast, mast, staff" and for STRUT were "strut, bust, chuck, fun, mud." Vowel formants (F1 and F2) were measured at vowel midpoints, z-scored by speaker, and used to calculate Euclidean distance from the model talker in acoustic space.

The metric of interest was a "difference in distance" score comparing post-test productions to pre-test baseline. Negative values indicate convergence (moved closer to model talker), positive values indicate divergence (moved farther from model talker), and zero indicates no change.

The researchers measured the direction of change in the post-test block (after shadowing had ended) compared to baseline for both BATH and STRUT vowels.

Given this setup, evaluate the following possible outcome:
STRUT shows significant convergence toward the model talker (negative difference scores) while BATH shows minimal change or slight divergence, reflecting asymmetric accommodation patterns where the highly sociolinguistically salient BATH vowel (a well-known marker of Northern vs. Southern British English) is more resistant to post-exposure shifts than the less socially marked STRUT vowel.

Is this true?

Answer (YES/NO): NO